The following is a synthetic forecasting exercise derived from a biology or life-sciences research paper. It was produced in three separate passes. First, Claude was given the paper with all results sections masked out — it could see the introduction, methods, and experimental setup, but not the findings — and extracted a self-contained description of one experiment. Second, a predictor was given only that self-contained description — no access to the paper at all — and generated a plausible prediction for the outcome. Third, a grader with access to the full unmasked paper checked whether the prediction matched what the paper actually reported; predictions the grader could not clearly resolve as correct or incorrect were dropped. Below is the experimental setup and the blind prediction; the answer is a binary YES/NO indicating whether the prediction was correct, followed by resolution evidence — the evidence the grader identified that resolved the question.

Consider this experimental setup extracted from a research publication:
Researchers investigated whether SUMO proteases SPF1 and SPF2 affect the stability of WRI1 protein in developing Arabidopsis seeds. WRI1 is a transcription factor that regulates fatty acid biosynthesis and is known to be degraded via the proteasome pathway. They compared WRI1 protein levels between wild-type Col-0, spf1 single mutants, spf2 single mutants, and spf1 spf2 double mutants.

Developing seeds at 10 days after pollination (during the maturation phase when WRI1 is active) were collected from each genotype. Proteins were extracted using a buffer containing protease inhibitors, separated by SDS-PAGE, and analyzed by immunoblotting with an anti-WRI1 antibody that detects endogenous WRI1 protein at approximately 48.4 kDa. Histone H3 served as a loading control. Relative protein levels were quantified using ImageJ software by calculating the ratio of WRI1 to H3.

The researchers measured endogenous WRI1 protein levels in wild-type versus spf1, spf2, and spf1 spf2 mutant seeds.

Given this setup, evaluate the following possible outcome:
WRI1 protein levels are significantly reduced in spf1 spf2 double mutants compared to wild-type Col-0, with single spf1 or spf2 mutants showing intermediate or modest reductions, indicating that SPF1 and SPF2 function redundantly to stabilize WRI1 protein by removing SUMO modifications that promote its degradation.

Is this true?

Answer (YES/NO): NO